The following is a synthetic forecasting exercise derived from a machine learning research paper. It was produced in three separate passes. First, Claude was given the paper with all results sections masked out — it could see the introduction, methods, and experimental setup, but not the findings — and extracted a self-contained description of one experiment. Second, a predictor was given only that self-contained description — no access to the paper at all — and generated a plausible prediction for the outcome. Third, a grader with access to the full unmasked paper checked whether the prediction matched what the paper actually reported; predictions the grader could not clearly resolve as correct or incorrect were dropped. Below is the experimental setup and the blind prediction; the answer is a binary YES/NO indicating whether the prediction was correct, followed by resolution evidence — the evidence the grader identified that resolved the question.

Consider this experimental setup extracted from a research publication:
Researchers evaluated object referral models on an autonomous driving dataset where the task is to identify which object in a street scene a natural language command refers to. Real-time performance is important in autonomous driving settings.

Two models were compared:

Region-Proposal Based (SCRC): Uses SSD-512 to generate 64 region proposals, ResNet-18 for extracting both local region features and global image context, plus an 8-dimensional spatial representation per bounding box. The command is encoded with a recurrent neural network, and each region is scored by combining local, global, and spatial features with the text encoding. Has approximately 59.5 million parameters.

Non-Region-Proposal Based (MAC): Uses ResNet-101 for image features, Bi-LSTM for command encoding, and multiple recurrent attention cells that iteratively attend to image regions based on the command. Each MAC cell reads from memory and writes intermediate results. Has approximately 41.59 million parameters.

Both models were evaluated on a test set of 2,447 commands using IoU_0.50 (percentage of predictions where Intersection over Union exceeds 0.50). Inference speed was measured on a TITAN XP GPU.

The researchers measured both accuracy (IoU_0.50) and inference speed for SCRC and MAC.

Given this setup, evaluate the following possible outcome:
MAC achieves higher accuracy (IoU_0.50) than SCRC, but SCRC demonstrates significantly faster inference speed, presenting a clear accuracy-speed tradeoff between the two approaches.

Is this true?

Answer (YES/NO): NO